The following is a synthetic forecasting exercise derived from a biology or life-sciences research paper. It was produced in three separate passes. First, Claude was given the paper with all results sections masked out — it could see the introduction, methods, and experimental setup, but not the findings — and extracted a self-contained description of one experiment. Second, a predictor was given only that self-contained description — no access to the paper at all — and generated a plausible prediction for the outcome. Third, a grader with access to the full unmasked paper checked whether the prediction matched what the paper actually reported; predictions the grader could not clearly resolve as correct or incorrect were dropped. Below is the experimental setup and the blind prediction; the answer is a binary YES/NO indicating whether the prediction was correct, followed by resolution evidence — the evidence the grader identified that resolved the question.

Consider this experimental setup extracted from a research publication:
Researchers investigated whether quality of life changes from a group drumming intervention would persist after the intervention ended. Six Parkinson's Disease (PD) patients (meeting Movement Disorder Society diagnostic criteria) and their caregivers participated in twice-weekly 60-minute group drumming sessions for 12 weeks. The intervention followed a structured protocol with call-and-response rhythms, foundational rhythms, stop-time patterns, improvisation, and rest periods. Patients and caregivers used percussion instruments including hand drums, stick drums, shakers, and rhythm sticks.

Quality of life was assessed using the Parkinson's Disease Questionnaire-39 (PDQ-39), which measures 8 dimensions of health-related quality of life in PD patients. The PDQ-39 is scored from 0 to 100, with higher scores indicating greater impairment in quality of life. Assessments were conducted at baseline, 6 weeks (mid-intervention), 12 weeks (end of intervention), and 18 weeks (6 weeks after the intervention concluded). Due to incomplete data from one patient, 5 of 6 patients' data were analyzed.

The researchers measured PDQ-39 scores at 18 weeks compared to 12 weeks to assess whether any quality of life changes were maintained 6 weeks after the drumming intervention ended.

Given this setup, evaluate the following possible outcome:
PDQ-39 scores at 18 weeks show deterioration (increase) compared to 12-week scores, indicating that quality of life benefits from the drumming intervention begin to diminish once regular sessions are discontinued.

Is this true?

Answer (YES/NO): YES